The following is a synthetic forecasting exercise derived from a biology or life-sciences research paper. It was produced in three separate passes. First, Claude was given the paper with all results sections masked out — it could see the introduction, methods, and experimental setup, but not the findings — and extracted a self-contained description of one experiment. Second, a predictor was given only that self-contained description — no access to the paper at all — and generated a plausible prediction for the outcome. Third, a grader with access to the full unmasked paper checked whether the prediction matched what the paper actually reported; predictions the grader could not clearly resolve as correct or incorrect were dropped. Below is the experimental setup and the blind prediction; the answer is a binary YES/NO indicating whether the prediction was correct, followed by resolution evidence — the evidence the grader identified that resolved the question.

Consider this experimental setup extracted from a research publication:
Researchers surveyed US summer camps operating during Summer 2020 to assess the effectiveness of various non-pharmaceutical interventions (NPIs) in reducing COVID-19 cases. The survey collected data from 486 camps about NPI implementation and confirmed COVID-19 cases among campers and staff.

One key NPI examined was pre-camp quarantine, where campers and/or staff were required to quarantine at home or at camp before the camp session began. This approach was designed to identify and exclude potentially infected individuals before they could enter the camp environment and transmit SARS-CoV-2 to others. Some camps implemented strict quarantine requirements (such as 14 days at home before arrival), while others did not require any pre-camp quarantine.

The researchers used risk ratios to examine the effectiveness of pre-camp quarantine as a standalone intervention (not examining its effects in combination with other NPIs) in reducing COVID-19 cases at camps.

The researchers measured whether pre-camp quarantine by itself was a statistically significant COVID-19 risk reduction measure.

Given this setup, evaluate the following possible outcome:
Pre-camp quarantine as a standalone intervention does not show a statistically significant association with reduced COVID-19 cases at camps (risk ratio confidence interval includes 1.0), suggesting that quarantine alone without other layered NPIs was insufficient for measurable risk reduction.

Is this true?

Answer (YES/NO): YES